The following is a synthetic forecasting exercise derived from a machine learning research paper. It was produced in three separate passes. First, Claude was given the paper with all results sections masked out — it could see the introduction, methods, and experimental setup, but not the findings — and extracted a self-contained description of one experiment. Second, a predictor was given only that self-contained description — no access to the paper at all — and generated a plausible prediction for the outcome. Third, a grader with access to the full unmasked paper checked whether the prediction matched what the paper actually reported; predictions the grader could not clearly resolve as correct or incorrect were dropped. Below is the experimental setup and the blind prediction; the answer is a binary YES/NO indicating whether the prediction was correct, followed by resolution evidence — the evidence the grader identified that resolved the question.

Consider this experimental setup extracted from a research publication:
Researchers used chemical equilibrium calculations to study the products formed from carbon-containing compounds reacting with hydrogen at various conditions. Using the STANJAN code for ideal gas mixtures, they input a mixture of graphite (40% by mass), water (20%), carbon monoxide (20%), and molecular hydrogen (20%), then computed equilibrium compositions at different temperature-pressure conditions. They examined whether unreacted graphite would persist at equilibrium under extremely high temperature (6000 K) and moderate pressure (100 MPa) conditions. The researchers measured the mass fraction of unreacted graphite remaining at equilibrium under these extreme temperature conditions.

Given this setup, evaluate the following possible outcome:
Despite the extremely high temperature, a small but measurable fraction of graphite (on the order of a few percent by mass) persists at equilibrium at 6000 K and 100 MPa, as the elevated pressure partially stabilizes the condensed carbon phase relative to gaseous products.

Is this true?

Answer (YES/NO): NO